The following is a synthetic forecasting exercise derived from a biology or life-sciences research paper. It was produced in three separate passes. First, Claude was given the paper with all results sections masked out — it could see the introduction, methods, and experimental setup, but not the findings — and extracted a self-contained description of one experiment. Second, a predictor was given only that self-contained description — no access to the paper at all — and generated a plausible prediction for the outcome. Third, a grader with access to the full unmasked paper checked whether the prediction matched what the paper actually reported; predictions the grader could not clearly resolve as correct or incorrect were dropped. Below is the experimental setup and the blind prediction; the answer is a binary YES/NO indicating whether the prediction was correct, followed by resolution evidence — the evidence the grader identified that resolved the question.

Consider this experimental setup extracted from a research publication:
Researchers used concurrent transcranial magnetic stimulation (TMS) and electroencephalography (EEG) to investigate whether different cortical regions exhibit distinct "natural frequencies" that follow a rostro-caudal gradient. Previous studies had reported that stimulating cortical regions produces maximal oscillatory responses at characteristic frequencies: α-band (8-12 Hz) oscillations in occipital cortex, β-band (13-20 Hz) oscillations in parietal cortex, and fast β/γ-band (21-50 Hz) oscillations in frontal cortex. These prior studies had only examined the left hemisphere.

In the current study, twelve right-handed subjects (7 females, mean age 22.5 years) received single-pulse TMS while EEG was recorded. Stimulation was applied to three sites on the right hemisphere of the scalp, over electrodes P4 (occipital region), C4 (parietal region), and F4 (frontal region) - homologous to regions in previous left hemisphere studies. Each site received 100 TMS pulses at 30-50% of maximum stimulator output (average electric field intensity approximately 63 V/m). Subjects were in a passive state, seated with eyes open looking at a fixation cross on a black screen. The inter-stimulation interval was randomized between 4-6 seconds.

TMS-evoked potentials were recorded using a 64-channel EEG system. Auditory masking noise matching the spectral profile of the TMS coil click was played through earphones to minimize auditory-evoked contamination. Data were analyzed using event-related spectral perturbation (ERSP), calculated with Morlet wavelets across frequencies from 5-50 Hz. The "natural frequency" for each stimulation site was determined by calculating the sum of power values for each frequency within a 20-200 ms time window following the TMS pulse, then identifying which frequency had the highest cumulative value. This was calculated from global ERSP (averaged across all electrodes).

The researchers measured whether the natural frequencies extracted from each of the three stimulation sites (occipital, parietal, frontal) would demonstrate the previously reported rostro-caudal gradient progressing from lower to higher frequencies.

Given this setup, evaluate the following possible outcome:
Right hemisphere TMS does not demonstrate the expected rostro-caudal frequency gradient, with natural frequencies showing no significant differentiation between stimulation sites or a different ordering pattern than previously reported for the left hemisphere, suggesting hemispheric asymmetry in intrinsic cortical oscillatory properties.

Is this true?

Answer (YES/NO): NO